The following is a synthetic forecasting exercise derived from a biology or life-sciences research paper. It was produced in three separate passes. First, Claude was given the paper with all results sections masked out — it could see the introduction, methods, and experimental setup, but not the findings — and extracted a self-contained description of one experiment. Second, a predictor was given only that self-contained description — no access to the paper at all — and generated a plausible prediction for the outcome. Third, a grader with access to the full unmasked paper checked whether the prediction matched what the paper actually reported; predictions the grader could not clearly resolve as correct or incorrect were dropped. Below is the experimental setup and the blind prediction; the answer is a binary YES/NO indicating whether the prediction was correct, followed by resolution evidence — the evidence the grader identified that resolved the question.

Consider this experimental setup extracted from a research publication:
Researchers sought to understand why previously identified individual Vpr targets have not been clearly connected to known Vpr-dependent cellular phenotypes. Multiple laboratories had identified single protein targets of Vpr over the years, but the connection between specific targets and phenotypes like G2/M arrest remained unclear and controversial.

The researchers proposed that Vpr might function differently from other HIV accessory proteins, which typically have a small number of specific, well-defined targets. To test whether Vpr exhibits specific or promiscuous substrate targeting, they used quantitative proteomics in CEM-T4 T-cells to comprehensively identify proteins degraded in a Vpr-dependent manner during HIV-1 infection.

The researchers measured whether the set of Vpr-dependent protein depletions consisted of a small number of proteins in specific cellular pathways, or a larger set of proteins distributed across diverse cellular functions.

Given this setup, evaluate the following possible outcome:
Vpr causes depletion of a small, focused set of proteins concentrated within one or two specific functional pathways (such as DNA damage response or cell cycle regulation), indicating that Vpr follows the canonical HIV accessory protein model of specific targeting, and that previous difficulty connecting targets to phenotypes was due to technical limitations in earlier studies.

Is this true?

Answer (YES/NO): NO